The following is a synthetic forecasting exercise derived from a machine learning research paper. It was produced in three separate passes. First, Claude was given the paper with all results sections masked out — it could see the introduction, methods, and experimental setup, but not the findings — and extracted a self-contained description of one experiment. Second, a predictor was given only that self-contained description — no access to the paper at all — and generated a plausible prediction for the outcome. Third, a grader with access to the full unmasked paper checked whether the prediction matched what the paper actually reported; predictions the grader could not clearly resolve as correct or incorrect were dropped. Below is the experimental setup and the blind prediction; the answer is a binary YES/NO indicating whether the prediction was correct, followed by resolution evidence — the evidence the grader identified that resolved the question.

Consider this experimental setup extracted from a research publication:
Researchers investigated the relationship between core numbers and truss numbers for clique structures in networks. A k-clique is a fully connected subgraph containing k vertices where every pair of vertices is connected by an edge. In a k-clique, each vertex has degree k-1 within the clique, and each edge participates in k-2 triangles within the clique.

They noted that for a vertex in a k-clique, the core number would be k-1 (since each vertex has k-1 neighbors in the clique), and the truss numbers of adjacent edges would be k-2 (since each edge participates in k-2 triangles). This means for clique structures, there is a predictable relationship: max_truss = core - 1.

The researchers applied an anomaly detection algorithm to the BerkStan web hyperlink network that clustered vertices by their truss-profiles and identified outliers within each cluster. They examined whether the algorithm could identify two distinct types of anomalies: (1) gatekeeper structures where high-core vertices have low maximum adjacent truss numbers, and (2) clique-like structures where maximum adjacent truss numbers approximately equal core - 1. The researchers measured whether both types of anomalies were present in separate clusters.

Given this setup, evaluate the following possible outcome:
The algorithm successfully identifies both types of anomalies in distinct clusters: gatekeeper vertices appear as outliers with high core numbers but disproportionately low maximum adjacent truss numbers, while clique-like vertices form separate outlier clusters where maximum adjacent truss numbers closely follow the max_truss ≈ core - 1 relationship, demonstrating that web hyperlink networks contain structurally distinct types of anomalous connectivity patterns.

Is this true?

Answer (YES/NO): NO